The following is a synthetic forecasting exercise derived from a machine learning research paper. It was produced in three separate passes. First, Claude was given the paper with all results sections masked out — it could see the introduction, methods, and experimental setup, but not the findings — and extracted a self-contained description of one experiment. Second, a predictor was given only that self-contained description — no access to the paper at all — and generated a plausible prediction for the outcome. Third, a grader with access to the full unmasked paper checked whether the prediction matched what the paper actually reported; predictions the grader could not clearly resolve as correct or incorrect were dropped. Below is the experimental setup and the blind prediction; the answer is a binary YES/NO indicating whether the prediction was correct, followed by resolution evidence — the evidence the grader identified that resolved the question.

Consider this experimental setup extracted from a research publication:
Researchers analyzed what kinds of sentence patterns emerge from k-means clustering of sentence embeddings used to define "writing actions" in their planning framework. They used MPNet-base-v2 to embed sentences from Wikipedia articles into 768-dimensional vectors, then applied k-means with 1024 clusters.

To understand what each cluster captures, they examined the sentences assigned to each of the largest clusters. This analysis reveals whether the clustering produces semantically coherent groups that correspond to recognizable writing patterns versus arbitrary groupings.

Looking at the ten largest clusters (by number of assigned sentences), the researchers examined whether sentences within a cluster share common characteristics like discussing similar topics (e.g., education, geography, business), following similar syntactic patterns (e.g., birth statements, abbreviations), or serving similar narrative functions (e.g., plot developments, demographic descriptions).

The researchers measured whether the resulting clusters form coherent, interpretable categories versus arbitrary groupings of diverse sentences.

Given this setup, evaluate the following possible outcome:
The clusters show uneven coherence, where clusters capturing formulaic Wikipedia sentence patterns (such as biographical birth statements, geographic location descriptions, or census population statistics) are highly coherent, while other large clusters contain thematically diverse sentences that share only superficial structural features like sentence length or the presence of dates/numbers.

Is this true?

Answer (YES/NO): NO